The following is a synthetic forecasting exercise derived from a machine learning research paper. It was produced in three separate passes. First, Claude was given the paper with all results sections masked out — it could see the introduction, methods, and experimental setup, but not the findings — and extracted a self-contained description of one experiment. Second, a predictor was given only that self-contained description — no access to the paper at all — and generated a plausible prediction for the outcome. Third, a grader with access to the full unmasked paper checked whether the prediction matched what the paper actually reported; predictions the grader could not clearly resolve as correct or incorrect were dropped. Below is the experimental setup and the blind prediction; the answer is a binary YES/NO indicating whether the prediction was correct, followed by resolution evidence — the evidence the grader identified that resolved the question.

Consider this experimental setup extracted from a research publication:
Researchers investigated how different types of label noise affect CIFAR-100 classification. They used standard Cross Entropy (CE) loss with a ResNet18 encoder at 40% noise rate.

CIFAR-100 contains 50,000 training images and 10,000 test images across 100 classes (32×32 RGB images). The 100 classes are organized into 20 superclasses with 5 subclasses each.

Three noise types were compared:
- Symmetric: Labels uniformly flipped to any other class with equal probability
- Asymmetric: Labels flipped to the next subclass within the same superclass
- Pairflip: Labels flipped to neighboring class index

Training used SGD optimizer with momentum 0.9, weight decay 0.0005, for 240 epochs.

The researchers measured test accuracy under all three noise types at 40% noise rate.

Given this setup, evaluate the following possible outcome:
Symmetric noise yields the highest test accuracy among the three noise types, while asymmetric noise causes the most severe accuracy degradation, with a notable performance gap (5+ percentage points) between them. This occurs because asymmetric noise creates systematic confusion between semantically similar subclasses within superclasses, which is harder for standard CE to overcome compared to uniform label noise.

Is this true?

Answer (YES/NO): NO